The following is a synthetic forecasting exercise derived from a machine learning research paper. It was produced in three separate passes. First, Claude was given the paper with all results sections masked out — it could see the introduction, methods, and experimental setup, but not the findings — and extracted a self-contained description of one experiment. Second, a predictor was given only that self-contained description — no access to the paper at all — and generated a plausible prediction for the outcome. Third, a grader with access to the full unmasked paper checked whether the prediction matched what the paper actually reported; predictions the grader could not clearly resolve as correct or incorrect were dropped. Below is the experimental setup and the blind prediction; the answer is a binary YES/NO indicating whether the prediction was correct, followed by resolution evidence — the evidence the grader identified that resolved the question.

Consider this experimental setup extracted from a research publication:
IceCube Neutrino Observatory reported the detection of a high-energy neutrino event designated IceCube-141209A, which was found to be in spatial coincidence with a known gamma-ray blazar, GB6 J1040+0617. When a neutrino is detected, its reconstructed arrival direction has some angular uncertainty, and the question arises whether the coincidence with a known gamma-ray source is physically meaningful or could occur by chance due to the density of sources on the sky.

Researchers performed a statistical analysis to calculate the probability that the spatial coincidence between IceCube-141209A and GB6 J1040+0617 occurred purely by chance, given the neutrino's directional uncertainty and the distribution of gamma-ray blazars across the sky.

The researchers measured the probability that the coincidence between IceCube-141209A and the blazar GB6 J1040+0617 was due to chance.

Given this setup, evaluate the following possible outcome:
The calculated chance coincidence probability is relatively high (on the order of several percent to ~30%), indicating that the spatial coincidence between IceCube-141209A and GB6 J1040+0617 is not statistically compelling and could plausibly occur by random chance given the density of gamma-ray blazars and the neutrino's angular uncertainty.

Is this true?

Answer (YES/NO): YES